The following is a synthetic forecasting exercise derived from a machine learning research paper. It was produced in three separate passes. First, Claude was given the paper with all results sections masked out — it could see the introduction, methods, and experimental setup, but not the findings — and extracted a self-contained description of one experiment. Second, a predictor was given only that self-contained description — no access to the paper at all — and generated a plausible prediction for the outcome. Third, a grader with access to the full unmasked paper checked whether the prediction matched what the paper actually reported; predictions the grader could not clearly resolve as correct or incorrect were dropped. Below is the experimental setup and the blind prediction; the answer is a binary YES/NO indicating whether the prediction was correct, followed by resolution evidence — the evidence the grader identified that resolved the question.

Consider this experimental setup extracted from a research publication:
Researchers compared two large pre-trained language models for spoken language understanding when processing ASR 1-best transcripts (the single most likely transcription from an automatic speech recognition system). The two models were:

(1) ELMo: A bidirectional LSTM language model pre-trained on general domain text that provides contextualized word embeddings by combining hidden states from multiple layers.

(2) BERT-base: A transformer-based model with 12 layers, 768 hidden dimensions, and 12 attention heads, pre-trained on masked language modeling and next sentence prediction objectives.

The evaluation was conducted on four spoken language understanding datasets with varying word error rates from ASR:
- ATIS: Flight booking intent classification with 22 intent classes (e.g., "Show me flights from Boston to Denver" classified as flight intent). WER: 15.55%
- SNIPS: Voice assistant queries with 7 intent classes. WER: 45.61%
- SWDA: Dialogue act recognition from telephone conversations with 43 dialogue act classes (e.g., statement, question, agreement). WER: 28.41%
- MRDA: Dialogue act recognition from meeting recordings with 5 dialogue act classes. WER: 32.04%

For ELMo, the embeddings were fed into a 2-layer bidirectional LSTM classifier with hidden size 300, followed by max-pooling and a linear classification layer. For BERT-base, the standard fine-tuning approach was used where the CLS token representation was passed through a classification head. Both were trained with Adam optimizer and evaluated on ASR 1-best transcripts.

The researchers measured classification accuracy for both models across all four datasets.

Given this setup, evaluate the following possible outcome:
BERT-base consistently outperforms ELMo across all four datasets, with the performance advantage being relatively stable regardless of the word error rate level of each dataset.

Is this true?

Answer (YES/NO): NO